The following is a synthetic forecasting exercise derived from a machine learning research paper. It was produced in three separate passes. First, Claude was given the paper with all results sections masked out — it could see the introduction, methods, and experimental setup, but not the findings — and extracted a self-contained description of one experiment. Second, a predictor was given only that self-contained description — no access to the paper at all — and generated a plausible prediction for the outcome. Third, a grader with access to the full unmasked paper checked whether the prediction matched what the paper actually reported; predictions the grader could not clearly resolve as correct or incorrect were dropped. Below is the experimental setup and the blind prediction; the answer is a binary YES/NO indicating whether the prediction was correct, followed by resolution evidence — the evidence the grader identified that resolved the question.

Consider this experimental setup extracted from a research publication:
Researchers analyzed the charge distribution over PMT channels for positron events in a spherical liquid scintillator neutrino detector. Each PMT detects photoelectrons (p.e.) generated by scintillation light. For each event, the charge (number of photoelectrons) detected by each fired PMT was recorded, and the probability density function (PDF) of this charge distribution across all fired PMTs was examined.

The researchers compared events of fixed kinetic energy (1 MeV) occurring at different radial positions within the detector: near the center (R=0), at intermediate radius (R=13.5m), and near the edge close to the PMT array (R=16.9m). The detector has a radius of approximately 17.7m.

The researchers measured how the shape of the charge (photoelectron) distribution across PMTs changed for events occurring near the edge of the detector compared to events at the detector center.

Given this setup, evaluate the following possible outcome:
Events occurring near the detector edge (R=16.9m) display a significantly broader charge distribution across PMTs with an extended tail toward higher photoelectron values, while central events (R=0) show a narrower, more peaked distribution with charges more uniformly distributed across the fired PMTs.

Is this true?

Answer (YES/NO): YES